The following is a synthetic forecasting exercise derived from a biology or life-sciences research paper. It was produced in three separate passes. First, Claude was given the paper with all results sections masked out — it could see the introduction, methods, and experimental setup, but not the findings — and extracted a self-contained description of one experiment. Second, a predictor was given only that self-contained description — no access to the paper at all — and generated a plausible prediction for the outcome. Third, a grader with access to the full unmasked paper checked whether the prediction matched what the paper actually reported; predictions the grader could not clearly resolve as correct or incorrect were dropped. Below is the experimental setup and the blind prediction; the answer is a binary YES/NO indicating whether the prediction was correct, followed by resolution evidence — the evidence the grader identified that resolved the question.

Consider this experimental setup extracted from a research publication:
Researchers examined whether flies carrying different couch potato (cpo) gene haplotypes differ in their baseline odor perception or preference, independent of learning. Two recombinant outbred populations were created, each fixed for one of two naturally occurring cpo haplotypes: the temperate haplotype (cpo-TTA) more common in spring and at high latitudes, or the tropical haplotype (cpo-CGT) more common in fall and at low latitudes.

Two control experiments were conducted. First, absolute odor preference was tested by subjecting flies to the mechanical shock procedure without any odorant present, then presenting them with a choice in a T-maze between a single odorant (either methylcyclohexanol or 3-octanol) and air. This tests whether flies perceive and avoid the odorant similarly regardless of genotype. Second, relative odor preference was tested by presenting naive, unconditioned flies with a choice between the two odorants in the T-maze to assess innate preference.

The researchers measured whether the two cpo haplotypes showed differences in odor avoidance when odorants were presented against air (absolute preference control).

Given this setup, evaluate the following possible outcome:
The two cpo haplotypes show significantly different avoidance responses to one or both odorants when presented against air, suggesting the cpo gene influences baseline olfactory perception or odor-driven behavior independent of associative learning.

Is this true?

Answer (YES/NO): YES